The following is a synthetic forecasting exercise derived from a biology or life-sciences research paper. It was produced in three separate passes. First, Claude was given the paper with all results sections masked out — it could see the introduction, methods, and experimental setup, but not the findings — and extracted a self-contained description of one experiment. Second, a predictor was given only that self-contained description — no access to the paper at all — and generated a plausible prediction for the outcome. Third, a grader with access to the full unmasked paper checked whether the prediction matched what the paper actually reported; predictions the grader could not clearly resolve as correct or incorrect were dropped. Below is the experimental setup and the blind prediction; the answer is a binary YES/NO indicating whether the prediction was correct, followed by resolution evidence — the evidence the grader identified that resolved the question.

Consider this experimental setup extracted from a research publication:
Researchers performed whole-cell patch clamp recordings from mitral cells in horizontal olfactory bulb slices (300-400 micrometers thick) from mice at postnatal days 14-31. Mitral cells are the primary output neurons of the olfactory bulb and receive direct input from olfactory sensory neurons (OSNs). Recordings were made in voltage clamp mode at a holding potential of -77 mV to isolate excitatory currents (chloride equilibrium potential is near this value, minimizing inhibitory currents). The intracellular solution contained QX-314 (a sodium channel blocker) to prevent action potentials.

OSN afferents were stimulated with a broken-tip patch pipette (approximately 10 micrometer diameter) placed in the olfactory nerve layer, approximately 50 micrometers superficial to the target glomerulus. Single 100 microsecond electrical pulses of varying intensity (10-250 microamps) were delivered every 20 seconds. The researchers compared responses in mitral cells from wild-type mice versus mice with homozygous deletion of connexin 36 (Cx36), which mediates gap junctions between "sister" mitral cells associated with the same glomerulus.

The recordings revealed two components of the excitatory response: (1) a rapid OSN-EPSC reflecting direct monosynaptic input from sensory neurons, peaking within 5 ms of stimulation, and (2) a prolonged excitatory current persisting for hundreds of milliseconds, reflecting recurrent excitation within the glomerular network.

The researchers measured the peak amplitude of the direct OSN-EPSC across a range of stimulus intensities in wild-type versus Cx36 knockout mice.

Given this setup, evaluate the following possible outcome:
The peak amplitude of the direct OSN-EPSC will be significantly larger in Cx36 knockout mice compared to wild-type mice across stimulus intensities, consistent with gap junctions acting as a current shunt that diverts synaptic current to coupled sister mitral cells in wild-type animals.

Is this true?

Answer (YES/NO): NO